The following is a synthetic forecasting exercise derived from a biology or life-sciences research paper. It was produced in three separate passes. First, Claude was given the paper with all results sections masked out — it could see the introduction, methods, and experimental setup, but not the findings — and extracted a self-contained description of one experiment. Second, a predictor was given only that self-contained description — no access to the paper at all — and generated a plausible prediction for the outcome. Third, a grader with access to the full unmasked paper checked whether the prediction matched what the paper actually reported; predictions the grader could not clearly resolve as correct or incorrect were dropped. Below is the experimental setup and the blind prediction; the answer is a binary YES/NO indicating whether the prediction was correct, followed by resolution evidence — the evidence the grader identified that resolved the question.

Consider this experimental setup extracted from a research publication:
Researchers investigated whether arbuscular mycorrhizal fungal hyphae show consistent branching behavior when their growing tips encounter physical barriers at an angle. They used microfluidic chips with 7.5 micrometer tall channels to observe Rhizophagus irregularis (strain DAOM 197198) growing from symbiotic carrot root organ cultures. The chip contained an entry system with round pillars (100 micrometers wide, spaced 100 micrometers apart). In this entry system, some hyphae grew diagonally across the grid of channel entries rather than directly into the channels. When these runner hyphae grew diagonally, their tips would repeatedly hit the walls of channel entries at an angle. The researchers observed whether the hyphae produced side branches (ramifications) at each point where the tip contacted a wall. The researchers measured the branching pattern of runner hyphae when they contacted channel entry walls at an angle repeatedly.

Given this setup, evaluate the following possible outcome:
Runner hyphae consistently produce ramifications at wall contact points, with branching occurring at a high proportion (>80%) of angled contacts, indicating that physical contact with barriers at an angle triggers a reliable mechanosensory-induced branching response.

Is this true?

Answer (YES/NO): YES